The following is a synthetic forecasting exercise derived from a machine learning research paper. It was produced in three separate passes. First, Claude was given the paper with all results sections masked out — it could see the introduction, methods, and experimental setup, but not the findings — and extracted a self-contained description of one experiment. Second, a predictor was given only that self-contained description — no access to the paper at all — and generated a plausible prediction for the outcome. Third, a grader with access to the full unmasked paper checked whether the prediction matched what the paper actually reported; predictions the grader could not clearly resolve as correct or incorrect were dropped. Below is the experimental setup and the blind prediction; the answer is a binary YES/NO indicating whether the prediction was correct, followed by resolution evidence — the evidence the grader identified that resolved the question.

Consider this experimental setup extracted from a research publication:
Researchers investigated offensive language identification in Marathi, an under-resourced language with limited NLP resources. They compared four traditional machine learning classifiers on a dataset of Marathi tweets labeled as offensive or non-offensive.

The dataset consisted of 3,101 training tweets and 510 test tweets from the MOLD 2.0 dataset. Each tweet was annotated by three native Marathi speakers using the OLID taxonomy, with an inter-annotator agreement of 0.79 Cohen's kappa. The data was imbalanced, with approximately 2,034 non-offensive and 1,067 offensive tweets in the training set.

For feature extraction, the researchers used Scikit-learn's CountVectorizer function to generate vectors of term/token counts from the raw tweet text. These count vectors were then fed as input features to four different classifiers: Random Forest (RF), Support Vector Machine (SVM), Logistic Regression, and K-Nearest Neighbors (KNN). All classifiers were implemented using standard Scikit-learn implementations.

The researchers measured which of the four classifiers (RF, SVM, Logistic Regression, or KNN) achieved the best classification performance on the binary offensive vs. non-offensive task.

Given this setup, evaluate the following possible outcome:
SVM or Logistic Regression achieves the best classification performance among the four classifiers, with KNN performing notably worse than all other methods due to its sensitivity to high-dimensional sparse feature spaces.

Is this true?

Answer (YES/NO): NO